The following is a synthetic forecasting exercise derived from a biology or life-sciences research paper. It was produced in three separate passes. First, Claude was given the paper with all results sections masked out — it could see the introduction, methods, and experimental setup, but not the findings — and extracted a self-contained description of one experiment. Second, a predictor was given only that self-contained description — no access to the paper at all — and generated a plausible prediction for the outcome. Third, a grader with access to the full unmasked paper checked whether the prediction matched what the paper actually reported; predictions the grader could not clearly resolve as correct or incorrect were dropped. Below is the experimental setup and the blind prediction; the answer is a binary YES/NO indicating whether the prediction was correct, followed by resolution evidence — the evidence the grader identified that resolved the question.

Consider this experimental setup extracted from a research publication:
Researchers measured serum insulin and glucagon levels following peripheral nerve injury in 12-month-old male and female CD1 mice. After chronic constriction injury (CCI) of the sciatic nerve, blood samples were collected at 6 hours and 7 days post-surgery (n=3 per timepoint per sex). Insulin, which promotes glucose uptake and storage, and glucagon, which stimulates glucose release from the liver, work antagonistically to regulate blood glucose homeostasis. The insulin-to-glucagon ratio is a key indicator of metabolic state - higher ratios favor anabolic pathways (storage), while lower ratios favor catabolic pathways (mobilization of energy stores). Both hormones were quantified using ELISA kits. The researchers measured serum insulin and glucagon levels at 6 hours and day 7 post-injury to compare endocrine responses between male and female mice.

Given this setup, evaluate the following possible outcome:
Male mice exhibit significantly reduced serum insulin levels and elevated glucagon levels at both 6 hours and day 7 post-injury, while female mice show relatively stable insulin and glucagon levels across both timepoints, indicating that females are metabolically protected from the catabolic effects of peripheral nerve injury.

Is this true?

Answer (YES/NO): NO